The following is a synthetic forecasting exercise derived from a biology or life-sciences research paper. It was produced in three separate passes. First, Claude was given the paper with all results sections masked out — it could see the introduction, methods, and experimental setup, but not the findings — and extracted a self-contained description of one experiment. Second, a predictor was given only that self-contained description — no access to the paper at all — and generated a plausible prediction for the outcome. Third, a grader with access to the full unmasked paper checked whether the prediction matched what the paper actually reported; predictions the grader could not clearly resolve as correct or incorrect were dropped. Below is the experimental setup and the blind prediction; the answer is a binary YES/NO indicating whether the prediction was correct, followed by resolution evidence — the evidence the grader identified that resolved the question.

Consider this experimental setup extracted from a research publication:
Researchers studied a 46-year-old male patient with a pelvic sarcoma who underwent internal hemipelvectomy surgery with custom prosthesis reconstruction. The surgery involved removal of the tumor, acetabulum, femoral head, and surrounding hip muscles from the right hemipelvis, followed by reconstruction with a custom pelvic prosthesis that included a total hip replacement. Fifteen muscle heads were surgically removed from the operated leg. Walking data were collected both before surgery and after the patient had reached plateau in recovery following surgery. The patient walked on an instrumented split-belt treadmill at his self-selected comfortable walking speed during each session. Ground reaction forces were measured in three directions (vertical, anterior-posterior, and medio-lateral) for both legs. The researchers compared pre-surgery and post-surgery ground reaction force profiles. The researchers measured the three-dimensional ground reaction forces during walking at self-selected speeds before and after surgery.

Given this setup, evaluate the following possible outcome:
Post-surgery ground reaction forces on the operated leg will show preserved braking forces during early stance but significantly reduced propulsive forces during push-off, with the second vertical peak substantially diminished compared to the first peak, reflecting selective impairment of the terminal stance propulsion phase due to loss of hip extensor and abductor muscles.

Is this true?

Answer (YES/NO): NO